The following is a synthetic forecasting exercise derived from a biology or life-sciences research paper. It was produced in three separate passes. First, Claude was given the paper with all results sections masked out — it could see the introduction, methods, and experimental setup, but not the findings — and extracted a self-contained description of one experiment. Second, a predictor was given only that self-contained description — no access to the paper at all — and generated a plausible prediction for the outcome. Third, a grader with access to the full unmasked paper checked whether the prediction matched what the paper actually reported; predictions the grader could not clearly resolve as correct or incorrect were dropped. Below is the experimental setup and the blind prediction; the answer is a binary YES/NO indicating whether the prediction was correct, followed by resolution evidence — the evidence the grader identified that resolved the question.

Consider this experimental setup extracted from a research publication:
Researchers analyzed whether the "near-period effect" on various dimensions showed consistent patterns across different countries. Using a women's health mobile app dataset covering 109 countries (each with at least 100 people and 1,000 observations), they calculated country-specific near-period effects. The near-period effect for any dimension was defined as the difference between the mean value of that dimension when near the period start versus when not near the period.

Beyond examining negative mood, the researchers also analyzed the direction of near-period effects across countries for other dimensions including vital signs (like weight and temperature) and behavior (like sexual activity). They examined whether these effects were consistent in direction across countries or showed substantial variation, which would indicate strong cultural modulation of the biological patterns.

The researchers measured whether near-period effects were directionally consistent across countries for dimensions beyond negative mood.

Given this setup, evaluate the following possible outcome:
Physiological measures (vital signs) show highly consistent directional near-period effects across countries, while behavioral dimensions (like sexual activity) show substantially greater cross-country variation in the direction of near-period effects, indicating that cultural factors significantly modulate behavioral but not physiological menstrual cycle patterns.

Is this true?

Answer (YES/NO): NO